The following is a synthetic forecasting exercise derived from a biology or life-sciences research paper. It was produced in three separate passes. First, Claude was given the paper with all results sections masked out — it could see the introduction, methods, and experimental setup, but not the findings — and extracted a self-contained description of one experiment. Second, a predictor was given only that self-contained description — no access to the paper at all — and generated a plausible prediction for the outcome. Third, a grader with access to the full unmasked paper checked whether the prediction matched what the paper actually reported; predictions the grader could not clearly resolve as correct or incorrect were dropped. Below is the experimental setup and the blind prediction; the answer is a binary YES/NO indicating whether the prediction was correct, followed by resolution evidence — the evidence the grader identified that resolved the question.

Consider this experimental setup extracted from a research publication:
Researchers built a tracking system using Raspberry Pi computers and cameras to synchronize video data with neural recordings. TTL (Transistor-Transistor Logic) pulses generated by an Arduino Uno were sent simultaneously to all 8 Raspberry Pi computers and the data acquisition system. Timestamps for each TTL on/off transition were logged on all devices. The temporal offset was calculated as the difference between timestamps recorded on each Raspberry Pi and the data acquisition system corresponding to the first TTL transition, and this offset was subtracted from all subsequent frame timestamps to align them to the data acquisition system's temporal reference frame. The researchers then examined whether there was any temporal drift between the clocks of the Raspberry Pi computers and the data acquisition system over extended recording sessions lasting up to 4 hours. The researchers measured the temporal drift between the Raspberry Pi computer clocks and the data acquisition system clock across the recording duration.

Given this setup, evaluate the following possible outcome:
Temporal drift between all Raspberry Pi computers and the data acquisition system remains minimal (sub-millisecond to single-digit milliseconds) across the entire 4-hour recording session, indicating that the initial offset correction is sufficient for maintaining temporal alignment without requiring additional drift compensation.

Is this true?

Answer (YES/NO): YES